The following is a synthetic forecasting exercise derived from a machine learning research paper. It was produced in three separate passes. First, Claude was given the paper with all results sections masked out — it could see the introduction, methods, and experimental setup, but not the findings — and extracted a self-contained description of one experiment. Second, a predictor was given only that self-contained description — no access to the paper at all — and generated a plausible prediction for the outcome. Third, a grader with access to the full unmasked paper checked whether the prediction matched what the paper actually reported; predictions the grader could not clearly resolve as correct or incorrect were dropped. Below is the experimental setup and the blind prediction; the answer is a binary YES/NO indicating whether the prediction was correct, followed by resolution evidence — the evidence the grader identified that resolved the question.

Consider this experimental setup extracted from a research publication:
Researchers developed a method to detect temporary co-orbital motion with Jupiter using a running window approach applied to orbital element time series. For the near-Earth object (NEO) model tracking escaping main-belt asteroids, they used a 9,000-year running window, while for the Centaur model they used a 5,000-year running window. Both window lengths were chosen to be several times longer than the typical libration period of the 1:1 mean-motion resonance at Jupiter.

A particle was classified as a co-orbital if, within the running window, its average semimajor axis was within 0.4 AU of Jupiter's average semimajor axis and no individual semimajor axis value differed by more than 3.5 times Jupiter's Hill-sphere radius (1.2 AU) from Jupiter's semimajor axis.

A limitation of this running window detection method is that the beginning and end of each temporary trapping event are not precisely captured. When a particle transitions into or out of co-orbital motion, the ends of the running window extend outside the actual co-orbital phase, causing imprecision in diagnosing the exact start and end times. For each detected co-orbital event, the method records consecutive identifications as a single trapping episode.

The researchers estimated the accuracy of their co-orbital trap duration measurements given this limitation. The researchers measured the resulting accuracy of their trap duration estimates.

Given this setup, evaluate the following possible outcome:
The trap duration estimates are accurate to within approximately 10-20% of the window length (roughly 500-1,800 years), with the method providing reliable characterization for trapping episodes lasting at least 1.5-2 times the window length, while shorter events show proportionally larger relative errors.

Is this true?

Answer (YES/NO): NO